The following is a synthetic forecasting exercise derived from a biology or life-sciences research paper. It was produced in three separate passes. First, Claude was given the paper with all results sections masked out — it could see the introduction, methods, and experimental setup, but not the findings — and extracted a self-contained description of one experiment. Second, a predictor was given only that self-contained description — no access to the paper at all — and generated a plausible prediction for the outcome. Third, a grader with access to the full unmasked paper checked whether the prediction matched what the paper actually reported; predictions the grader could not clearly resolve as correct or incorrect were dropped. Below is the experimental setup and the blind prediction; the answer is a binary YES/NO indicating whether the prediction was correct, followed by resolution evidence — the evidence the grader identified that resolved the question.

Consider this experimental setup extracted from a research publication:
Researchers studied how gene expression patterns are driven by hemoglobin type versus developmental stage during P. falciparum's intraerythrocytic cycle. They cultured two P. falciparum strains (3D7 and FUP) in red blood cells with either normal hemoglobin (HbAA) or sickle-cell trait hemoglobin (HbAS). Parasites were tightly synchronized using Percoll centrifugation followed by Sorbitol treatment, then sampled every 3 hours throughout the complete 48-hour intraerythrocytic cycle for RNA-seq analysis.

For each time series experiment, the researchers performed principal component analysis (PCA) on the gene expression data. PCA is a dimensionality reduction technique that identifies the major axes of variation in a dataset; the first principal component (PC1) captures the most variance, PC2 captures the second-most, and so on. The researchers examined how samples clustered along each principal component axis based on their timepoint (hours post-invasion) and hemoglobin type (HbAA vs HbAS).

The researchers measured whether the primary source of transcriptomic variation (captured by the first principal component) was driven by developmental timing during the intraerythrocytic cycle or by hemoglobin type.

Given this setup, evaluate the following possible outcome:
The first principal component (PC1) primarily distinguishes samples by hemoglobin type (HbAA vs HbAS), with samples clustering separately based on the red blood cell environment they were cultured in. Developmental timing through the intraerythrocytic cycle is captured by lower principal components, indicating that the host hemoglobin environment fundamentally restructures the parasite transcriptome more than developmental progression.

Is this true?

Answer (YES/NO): NO